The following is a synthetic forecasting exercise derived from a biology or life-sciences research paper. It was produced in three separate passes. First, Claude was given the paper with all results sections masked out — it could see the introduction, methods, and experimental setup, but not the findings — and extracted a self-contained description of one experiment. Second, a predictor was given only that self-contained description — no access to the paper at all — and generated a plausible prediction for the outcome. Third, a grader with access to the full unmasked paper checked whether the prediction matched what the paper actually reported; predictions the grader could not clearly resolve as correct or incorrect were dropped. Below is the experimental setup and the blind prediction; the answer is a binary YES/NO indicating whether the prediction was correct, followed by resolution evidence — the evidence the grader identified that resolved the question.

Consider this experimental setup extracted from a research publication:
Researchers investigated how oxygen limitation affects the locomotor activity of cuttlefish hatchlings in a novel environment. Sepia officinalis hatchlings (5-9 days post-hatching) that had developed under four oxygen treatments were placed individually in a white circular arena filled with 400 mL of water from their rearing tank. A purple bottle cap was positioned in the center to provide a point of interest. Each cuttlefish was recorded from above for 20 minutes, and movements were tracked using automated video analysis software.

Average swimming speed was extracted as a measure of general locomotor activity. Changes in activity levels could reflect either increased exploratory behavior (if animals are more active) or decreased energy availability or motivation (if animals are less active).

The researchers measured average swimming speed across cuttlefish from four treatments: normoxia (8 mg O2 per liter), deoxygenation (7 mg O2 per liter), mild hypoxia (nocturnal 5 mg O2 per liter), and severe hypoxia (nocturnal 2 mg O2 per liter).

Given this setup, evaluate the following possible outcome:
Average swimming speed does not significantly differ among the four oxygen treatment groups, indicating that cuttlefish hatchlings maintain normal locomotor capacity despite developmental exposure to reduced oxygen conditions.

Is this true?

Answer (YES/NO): NO